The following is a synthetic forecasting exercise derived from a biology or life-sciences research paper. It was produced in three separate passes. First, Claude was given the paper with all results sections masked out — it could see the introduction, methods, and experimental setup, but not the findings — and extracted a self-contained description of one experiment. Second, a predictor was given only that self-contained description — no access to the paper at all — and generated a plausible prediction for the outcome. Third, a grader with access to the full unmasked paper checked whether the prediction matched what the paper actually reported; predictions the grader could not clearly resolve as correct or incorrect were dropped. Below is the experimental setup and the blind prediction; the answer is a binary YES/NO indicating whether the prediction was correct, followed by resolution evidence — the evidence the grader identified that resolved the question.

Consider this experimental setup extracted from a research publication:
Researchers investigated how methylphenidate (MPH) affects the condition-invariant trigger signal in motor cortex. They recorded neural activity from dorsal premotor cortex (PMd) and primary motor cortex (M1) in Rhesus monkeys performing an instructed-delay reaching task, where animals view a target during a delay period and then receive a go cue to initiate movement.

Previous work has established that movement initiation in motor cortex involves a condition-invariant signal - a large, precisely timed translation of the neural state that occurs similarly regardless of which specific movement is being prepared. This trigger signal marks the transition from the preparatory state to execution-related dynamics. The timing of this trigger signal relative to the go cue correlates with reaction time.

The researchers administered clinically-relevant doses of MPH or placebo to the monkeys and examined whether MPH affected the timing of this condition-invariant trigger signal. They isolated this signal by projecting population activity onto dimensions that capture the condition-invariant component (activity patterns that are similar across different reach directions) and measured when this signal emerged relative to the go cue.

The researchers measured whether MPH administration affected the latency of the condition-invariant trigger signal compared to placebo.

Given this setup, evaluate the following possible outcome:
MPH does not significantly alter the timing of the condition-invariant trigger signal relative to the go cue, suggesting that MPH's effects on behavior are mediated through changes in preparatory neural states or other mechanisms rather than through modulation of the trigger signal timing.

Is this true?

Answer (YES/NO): NO